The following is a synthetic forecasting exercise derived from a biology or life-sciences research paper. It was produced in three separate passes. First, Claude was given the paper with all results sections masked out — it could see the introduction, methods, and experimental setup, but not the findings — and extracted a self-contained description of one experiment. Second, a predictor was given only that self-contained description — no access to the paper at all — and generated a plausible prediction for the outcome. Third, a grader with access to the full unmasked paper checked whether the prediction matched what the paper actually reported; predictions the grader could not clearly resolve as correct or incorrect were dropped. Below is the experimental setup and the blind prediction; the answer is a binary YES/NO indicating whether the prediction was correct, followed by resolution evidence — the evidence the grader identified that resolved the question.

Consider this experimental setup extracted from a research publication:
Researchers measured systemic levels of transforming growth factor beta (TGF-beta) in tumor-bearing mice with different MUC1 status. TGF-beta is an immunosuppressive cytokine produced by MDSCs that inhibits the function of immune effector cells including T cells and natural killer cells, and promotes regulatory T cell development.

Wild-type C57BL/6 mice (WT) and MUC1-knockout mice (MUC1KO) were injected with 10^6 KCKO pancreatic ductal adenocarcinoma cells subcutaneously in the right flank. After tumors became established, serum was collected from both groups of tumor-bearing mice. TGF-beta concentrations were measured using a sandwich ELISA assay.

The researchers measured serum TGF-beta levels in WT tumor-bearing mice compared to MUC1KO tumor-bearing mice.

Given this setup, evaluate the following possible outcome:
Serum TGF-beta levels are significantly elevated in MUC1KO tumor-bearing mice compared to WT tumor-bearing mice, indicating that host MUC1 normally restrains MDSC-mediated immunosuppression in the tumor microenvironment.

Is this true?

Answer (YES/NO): YES